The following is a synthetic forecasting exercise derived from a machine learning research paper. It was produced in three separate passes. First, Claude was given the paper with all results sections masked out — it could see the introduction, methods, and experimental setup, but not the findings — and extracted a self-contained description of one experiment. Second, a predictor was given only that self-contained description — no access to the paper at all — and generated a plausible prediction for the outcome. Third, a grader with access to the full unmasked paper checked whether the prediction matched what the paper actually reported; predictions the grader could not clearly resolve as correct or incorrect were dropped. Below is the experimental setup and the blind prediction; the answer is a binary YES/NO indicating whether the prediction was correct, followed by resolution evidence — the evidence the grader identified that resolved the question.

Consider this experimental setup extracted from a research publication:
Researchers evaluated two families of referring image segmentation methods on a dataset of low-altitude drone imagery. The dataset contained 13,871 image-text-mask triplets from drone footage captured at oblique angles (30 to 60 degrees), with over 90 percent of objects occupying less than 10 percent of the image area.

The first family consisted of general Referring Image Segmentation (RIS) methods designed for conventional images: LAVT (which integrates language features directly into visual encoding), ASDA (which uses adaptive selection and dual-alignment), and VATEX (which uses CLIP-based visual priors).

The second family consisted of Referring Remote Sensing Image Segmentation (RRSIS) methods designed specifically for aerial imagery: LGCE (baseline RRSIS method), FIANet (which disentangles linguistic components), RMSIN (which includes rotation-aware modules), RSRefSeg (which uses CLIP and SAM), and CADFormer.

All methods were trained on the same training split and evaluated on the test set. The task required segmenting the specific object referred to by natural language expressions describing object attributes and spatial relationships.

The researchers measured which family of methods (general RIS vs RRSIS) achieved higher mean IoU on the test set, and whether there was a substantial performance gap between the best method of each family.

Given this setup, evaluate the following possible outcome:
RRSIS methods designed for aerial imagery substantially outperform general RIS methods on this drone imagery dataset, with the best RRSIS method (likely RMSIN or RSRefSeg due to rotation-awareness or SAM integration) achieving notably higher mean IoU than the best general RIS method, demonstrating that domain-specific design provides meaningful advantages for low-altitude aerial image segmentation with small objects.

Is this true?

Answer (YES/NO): YES